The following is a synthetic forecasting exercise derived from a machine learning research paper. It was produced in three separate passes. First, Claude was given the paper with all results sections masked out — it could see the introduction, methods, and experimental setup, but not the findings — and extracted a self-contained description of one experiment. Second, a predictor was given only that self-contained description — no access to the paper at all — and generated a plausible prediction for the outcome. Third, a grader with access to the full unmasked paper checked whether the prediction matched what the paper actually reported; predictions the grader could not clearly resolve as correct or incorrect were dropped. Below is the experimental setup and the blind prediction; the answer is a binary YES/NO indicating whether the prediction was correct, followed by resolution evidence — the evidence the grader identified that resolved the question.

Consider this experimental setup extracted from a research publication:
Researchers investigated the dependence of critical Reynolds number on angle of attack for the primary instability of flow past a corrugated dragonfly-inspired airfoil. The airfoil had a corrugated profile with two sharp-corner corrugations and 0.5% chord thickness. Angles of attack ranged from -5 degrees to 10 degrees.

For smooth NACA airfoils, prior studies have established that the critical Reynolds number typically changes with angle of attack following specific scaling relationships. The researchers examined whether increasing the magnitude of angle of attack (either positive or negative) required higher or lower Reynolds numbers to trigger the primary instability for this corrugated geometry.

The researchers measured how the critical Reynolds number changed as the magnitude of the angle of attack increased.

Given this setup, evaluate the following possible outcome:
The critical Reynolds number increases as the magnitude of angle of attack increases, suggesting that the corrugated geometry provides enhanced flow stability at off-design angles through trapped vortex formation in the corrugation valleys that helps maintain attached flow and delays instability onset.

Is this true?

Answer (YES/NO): NO